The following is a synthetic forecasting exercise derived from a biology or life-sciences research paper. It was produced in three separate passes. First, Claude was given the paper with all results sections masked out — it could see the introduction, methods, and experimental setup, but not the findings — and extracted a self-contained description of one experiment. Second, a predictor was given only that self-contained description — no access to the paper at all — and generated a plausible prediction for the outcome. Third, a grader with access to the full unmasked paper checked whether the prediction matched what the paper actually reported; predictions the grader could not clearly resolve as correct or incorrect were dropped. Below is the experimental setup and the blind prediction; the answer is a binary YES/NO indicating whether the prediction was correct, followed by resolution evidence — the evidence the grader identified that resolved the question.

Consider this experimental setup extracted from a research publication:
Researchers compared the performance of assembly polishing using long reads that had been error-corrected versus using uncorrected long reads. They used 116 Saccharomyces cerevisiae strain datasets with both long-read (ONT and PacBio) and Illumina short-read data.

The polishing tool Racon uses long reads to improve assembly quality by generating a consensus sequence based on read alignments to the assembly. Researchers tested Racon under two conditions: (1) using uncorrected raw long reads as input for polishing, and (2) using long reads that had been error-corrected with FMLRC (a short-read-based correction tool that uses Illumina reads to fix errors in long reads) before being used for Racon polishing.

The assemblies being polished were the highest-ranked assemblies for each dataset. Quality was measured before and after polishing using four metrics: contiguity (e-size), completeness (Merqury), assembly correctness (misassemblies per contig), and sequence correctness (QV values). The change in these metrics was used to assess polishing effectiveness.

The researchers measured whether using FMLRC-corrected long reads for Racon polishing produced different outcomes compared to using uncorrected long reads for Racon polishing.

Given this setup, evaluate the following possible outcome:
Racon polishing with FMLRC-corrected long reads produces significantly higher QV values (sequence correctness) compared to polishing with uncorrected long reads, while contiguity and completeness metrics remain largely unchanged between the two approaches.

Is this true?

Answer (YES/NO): NO